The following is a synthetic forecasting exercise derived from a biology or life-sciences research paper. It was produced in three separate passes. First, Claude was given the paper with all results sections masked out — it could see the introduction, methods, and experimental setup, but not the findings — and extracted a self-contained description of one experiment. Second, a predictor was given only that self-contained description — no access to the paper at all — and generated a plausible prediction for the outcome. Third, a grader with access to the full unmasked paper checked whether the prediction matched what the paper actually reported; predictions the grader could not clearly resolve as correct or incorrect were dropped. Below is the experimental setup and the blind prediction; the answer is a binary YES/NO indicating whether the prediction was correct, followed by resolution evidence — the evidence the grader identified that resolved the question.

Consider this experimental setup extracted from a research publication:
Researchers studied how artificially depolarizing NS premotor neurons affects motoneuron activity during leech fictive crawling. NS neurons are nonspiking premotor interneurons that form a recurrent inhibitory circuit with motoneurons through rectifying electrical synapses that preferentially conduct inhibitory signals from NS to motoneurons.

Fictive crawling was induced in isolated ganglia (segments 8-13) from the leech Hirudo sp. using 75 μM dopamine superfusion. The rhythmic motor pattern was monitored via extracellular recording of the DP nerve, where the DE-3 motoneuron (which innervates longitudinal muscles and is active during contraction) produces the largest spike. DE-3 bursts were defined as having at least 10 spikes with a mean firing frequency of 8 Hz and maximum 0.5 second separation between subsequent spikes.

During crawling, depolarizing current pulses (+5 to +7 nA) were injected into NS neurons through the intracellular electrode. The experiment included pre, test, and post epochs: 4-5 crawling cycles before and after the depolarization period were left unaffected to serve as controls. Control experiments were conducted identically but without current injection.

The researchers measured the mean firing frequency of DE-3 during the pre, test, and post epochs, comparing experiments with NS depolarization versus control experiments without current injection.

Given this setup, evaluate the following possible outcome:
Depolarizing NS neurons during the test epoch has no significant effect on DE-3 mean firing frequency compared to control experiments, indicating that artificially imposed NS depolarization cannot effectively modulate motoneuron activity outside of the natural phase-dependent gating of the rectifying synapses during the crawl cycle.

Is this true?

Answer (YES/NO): NO